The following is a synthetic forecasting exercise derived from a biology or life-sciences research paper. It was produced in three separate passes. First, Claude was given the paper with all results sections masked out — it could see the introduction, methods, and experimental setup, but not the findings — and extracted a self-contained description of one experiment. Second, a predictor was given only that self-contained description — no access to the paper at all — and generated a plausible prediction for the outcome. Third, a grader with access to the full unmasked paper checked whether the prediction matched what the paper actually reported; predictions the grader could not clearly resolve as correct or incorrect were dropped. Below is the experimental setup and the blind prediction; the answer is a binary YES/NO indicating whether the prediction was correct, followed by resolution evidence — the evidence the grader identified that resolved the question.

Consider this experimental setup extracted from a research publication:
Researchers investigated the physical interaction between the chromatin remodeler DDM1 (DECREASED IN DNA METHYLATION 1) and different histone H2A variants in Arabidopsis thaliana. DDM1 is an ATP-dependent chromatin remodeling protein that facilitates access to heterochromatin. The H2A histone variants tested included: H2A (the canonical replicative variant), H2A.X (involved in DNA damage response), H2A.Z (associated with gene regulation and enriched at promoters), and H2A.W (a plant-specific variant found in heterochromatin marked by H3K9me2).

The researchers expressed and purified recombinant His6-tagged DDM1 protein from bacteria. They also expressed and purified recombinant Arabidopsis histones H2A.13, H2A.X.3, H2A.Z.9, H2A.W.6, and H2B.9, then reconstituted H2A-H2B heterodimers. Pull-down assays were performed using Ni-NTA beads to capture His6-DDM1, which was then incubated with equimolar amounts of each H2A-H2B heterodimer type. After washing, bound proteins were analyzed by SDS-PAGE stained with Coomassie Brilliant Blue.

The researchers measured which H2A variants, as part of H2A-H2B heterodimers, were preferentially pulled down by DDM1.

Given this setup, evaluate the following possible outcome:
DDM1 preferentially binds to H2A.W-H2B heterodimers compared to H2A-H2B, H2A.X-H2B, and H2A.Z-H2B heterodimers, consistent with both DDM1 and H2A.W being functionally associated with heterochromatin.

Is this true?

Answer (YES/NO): NO